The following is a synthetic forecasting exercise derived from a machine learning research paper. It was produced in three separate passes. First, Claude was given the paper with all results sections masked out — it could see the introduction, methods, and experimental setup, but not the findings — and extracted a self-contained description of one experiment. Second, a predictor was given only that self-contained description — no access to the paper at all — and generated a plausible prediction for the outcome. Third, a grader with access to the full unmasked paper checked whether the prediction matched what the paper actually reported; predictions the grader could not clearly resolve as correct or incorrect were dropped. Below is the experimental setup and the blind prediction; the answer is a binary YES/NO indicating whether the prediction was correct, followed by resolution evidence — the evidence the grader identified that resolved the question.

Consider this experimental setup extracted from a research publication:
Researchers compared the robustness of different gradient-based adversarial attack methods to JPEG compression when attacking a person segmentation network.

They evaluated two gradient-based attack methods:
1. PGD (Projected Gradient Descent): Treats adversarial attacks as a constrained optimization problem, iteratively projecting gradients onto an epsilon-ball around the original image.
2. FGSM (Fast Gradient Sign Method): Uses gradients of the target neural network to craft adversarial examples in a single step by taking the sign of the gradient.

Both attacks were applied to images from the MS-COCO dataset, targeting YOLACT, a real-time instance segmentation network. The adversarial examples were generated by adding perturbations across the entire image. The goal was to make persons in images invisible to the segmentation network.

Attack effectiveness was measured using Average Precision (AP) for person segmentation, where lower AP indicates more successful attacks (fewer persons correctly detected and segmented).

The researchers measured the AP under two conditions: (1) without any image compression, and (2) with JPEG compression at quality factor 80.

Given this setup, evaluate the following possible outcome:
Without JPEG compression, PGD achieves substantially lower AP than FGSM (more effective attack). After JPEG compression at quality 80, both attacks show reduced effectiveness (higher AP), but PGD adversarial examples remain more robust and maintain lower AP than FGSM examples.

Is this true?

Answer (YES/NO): NO